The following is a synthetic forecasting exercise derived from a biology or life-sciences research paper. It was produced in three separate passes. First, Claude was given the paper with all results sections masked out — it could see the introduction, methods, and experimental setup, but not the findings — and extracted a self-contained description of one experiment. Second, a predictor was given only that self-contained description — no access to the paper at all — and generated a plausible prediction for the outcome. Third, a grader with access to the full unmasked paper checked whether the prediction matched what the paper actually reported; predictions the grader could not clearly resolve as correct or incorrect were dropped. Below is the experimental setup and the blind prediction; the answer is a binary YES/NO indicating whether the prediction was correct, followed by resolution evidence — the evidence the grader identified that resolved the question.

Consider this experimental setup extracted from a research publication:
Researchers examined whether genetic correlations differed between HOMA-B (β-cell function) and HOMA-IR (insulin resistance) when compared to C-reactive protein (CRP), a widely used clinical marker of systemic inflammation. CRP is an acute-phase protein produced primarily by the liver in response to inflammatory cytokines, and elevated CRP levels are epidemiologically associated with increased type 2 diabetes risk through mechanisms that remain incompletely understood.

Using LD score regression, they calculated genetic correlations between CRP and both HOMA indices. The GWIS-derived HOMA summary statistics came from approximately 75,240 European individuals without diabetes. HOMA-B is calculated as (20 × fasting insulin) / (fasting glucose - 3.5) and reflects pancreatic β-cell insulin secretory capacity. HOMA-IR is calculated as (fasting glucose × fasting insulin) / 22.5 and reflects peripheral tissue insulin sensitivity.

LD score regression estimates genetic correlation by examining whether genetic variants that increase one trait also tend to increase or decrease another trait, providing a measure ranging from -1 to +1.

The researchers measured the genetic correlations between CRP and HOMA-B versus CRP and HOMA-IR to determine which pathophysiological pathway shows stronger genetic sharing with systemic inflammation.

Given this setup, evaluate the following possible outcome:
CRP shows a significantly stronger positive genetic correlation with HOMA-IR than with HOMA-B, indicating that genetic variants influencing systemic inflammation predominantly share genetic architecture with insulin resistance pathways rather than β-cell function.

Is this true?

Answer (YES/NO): NO